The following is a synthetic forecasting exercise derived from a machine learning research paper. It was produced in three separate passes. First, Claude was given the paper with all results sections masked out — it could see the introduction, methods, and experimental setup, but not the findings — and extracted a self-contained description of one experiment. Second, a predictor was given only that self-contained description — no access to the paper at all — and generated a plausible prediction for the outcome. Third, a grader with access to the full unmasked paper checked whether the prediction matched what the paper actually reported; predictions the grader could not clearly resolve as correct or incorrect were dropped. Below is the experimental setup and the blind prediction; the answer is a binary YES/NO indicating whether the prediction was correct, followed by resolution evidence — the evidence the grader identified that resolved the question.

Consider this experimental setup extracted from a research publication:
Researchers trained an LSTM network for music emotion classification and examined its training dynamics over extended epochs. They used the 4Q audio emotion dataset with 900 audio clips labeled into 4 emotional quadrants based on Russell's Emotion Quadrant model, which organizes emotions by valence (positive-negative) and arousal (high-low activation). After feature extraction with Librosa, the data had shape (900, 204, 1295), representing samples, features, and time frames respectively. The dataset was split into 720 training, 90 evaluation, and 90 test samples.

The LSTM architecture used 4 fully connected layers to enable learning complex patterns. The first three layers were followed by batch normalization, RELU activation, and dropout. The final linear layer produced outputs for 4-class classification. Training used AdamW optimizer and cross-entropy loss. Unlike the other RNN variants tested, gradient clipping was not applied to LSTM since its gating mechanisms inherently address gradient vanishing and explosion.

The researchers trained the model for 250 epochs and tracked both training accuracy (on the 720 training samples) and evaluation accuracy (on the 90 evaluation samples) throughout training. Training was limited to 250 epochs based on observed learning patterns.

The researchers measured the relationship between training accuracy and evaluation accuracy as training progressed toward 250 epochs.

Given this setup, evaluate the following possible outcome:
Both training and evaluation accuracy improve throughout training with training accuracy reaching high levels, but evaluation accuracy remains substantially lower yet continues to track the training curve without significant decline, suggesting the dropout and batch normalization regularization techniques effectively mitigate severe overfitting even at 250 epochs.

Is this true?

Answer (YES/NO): NO